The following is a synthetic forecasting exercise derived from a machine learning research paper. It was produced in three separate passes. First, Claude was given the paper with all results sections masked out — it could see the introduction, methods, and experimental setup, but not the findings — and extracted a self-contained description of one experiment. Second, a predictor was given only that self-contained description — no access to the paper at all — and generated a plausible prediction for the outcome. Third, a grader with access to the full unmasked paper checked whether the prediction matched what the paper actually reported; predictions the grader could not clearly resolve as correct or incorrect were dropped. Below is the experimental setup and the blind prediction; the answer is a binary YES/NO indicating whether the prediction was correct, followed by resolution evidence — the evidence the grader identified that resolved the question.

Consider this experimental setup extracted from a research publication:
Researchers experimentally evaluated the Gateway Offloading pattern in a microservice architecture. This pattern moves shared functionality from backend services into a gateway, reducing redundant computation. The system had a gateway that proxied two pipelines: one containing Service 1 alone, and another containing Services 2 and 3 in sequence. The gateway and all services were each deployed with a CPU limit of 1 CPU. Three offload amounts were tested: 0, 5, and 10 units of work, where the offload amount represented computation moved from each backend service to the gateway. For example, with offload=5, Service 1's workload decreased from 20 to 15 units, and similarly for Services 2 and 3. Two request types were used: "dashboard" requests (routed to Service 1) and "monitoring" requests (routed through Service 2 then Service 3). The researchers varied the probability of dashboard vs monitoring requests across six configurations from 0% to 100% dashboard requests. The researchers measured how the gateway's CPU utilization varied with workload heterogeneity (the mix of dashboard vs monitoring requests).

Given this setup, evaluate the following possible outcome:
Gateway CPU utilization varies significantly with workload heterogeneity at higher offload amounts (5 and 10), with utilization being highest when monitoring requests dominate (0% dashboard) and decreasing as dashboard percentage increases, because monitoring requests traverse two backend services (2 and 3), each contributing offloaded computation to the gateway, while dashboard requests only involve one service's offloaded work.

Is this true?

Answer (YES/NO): NO